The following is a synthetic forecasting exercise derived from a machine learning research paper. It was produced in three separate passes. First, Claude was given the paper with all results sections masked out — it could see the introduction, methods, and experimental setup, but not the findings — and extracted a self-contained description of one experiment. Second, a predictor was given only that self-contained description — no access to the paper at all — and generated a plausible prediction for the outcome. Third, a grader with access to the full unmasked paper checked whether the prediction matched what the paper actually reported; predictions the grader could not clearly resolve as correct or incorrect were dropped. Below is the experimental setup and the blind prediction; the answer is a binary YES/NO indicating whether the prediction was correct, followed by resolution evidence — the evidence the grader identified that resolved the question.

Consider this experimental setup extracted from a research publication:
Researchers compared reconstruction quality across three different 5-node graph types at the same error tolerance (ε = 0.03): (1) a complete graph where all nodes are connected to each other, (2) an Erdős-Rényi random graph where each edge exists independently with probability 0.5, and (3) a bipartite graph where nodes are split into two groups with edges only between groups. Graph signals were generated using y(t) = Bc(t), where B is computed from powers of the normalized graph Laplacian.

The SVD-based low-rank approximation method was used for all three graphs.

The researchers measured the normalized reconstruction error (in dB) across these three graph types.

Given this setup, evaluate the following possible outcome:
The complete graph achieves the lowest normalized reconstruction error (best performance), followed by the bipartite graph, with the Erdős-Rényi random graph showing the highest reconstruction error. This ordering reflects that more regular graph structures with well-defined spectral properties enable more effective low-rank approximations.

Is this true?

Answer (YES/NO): NO